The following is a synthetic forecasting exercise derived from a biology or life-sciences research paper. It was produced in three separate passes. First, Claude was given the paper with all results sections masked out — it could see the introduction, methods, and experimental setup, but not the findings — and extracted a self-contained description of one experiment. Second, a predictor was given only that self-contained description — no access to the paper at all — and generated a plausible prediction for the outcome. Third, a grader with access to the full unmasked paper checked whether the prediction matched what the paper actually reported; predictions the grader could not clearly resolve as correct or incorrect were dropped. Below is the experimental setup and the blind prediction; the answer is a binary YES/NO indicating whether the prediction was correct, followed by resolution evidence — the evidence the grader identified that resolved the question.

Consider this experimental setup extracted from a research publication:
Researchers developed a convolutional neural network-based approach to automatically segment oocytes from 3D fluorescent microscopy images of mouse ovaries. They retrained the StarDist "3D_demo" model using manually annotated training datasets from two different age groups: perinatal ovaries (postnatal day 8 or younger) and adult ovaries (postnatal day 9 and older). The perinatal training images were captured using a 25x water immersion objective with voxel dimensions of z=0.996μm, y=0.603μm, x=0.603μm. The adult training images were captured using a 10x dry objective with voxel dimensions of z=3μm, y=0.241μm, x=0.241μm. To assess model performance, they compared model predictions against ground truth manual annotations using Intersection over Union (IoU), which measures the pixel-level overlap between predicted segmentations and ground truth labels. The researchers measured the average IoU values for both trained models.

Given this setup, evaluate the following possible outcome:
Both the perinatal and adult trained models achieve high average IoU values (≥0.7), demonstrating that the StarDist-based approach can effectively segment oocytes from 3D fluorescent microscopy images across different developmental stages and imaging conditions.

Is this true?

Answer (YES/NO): YES